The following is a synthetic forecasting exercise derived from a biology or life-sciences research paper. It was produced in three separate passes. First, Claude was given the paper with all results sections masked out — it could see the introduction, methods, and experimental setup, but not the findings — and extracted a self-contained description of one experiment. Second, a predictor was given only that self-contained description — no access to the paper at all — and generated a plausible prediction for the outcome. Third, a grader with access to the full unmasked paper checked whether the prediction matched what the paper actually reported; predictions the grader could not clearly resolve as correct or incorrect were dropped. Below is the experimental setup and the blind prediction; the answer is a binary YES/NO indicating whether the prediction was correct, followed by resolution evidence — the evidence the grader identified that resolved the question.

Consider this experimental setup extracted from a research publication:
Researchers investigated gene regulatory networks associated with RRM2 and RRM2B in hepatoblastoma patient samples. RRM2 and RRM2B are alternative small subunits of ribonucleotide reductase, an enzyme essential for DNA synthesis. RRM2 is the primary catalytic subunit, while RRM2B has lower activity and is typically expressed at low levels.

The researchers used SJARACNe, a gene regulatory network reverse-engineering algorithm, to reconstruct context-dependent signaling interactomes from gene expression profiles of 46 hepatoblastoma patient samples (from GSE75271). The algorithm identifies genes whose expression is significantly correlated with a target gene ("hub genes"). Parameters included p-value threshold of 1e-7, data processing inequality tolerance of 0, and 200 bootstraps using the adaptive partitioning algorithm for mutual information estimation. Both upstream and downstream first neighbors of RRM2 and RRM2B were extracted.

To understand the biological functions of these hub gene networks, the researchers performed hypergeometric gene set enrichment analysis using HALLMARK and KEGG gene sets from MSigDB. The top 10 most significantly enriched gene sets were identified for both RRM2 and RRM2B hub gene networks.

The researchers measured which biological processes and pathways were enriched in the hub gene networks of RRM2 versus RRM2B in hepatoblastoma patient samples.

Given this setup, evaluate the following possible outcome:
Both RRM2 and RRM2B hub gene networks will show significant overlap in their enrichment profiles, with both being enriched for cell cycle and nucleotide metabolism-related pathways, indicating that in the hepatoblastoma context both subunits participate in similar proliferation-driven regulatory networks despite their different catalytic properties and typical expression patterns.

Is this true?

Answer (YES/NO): NO